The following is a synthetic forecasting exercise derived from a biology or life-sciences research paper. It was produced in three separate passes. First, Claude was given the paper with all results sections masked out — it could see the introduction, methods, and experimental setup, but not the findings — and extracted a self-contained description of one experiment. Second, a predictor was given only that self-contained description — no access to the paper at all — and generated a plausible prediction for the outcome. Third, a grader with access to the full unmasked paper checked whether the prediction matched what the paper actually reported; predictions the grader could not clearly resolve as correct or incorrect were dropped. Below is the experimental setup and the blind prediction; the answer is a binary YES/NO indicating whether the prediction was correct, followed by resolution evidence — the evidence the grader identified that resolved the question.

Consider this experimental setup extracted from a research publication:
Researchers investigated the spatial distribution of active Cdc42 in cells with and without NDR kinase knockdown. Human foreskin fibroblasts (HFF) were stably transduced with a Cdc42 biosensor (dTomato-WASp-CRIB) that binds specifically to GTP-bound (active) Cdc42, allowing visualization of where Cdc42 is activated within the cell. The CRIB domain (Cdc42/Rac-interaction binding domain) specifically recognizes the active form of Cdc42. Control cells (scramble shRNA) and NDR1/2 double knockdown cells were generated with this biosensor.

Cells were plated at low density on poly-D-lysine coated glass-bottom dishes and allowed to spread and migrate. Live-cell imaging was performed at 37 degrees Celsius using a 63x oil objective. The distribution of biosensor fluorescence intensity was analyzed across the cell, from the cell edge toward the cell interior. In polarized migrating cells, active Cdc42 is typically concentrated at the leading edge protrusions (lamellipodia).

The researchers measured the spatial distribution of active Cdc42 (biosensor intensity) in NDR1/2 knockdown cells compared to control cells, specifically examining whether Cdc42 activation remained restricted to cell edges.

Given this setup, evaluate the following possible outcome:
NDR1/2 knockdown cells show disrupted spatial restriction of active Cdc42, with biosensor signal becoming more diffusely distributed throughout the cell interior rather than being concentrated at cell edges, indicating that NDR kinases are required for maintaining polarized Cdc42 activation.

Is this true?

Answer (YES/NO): NO